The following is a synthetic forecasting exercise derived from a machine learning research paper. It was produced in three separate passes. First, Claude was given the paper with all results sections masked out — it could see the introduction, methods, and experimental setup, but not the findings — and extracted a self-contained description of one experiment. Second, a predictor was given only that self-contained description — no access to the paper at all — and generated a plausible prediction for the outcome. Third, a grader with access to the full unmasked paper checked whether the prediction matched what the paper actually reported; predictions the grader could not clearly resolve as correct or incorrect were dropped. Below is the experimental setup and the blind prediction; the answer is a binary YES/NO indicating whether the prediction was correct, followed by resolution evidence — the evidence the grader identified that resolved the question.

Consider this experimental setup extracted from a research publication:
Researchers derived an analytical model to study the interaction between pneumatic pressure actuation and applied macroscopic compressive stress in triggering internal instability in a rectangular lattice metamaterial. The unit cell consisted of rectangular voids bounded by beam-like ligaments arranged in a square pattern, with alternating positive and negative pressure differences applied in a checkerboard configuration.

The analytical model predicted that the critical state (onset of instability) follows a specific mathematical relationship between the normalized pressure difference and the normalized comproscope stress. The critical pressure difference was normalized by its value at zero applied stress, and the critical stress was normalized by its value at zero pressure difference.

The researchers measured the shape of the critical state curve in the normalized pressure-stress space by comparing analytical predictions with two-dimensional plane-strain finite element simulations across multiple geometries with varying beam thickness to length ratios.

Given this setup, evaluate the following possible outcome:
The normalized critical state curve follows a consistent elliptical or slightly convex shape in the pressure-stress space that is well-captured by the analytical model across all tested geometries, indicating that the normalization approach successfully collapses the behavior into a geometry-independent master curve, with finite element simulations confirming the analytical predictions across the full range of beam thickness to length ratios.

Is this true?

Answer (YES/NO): NO